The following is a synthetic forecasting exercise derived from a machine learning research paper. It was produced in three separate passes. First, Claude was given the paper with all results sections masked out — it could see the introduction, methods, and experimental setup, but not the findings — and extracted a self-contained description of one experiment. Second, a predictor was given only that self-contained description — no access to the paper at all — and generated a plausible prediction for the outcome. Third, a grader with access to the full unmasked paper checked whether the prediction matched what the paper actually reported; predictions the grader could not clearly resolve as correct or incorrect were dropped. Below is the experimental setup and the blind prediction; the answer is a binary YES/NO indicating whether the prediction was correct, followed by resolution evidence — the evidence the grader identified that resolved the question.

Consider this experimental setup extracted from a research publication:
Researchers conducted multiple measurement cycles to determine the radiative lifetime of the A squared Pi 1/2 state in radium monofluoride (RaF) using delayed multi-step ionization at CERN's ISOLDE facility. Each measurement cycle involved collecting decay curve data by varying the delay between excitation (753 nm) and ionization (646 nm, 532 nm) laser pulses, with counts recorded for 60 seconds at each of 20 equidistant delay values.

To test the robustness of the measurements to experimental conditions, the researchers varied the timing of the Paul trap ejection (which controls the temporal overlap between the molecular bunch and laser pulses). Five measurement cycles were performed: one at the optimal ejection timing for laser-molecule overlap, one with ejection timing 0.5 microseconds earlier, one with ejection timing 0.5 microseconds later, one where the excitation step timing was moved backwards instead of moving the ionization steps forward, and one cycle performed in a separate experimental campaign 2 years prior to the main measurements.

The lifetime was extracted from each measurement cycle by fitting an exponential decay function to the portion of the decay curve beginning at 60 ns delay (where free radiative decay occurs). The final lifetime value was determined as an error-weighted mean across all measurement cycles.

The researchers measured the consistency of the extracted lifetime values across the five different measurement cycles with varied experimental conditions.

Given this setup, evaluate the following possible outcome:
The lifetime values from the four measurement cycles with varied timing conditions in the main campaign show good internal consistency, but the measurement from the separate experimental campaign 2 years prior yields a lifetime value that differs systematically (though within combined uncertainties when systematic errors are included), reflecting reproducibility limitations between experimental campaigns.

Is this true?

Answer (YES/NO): NO